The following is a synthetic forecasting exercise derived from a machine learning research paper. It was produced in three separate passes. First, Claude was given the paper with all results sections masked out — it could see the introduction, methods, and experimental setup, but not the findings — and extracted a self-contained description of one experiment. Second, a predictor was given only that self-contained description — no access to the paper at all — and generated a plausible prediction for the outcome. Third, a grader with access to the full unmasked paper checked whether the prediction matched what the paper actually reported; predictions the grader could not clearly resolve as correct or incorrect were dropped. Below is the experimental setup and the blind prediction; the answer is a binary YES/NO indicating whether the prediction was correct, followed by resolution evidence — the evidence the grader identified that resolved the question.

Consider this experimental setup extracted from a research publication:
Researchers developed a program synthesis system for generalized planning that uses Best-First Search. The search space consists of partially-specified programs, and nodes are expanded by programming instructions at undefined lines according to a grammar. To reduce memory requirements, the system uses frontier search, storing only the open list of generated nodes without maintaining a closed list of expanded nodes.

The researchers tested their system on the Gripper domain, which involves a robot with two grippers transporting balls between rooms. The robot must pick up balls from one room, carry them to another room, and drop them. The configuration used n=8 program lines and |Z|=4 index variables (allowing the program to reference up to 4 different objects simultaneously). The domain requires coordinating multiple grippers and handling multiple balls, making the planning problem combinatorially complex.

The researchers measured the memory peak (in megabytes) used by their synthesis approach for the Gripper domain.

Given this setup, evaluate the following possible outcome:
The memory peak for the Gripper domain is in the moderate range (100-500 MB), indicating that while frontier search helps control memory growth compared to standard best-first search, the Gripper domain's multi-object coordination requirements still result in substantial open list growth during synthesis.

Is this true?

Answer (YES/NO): YES